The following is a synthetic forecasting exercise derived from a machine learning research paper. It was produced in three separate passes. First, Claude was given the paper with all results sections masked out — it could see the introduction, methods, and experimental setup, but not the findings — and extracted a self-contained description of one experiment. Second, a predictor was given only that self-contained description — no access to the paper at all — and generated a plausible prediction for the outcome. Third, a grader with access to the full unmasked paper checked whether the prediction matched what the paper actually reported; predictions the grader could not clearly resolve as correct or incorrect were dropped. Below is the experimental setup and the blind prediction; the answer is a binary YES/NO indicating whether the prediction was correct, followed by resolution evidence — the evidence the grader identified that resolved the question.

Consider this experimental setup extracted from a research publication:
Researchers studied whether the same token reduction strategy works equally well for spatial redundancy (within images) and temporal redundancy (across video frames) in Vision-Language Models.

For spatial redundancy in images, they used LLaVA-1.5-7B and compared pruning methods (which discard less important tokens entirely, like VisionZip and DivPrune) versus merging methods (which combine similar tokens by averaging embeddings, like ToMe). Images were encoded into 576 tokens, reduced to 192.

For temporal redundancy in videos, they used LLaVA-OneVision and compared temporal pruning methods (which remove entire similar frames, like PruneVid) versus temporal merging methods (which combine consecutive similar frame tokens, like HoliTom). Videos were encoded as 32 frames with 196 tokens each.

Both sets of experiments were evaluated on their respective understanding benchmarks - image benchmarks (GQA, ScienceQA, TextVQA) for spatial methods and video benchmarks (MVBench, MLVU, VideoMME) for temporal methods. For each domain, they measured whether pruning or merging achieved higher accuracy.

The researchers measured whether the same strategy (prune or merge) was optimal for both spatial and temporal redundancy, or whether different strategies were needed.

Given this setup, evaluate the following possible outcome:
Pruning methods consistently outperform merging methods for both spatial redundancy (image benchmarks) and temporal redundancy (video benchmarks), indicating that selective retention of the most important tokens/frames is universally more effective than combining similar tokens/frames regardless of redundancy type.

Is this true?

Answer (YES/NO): NO